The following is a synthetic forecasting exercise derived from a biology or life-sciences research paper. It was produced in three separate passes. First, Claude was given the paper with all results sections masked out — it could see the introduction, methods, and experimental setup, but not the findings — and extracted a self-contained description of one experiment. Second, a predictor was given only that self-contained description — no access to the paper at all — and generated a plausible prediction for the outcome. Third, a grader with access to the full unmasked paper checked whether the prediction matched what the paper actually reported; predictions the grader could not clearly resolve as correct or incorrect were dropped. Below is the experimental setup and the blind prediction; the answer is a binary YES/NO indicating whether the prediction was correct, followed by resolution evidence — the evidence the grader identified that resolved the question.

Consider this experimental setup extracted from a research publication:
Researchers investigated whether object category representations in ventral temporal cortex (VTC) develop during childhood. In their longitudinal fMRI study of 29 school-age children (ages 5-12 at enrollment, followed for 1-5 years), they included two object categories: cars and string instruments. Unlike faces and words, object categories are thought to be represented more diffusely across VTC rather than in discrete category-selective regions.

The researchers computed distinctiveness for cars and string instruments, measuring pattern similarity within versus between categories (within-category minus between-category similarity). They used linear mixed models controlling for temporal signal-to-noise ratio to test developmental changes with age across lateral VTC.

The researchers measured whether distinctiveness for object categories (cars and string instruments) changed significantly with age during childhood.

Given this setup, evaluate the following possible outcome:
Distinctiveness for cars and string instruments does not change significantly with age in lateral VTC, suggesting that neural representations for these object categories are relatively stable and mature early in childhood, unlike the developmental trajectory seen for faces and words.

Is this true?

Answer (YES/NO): YES